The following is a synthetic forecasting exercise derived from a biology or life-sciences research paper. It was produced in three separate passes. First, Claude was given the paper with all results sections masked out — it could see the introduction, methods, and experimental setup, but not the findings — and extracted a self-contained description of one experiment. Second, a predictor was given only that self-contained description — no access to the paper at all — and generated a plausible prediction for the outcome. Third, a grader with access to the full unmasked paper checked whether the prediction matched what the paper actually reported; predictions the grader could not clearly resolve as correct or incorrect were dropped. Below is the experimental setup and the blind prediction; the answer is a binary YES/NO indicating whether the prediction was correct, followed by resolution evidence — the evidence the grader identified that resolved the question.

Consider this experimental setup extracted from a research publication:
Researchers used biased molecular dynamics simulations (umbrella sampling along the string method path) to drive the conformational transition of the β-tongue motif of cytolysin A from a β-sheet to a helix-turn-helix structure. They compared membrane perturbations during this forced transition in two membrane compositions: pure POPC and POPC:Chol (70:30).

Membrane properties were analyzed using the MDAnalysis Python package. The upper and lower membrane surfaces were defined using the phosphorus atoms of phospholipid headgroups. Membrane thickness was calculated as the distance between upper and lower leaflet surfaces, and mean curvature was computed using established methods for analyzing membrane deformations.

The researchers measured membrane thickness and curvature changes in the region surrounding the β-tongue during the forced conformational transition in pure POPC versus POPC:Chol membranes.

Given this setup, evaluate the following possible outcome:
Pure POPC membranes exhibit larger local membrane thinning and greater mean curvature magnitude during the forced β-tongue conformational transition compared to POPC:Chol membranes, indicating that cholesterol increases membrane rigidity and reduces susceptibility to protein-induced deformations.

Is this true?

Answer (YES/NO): YES